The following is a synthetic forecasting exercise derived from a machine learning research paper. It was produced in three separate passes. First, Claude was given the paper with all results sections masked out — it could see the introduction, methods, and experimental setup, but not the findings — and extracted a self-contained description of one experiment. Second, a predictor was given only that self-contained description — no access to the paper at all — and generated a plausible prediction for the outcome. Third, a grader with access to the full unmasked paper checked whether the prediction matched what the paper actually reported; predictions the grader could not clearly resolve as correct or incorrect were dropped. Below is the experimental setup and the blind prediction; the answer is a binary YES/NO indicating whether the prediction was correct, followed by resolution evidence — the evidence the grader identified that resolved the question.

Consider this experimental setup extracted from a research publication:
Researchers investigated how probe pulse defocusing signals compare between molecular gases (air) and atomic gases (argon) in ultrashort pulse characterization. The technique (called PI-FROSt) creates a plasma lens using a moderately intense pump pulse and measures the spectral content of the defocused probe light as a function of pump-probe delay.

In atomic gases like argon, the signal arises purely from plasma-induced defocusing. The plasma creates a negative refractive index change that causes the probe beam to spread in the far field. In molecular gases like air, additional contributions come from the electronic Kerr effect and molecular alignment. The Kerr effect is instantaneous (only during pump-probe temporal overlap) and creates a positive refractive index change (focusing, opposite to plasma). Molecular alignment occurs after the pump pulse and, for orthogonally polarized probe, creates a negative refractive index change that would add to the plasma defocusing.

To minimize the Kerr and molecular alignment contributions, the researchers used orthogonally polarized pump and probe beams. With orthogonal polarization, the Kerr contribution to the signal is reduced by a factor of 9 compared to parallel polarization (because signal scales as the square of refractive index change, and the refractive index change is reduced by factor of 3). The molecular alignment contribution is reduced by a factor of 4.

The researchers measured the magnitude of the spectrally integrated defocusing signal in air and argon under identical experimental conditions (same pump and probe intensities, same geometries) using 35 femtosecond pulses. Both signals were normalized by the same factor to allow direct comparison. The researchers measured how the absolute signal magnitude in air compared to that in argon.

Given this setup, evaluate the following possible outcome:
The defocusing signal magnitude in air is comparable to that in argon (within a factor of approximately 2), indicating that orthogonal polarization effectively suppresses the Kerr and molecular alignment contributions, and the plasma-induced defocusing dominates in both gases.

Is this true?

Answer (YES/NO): YES